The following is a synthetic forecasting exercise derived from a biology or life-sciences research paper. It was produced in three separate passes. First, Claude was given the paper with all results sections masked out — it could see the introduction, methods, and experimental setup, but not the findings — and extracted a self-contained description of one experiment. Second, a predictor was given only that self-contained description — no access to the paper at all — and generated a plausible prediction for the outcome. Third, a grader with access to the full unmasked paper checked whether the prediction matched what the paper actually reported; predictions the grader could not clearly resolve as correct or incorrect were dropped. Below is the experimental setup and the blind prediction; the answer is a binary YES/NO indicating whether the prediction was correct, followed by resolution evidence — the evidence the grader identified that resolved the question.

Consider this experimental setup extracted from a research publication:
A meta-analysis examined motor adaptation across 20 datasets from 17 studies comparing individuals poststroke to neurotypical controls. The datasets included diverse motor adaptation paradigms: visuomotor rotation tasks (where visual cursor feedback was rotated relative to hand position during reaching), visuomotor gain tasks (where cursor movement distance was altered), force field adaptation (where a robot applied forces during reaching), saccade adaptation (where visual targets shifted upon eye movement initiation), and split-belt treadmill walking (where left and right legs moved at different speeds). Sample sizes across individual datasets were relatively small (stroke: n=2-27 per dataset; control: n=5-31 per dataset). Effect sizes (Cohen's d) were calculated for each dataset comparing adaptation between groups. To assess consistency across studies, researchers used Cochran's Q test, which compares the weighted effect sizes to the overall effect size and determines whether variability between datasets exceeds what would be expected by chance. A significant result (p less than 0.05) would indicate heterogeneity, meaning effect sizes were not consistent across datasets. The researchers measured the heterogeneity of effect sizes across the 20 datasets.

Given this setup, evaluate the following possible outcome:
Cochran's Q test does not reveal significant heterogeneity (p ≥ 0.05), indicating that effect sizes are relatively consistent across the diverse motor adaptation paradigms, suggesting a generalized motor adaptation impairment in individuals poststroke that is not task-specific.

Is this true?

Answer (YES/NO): NO